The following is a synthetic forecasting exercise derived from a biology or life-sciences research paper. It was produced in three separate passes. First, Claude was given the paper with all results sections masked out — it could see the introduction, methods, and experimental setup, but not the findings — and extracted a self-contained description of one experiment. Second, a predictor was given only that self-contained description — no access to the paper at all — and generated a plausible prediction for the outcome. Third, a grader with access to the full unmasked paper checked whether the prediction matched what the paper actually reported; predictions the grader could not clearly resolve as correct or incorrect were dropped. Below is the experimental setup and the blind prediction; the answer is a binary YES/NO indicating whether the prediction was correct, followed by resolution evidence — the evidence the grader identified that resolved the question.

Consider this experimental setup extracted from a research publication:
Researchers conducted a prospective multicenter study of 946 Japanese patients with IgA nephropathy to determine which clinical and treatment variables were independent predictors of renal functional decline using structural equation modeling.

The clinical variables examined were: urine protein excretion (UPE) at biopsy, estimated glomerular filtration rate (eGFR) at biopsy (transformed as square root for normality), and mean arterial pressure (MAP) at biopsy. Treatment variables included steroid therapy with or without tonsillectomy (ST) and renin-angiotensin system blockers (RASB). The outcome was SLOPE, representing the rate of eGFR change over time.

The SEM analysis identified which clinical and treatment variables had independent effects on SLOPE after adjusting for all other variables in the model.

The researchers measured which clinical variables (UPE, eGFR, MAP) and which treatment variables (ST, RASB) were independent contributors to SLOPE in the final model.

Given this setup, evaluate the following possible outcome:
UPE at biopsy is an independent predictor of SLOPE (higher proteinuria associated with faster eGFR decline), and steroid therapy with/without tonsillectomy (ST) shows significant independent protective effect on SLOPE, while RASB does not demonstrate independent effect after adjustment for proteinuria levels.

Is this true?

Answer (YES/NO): YES